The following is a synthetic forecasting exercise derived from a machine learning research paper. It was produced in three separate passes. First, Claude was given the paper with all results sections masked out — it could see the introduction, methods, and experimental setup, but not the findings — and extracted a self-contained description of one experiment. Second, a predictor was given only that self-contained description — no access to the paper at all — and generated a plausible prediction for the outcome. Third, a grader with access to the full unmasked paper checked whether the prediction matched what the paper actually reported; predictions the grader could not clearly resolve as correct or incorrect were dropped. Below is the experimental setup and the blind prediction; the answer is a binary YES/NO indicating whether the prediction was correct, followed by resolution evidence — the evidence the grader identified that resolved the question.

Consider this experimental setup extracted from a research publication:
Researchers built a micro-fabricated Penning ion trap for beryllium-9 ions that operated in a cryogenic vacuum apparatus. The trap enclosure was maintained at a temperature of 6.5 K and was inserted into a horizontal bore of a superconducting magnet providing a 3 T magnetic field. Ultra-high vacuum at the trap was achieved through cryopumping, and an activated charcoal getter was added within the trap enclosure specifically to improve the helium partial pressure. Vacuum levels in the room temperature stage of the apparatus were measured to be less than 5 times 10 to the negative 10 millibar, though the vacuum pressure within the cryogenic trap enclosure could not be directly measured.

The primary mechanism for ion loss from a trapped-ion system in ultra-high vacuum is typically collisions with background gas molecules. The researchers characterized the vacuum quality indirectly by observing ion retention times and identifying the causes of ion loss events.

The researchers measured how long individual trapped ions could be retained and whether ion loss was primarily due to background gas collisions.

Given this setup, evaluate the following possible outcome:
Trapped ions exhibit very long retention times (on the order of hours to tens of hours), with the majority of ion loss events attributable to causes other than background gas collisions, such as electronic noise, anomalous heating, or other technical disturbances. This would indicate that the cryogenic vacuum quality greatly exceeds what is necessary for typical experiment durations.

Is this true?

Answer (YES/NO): YES